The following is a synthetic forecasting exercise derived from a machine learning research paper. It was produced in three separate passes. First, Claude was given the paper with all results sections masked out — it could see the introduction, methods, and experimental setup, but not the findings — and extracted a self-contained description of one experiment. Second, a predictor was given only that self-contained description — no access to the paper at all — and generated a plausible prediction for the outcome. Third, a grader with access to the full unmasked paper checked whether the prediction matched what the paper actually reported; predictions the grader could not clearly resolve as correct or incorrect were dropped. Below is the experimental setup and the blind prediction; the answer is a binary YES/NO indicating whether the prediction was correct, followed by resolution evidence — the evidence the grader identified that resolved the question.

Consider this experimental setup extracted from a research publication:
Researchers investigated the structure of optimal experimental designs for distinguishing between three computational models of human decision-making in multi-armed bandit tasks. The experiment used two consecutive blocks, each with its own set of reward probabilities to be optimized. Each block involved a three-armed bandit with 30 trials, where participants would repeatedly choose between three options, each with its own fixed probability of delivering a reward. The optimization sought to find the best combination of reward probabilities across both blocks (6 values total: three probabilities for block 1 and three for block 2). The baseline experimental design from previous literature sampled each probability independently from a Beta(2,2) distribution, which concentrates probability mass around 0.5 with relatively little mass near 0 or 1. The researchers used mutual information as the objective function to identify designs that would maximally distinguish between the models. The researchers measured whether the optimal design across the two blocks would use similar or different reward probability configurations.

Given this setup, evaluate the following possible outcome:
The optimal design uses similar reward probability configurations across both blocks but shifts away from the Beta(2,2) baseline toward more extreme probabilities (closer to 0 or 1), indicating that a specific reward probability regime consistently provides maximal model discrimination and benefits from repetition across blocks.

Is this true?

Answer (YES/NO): NO